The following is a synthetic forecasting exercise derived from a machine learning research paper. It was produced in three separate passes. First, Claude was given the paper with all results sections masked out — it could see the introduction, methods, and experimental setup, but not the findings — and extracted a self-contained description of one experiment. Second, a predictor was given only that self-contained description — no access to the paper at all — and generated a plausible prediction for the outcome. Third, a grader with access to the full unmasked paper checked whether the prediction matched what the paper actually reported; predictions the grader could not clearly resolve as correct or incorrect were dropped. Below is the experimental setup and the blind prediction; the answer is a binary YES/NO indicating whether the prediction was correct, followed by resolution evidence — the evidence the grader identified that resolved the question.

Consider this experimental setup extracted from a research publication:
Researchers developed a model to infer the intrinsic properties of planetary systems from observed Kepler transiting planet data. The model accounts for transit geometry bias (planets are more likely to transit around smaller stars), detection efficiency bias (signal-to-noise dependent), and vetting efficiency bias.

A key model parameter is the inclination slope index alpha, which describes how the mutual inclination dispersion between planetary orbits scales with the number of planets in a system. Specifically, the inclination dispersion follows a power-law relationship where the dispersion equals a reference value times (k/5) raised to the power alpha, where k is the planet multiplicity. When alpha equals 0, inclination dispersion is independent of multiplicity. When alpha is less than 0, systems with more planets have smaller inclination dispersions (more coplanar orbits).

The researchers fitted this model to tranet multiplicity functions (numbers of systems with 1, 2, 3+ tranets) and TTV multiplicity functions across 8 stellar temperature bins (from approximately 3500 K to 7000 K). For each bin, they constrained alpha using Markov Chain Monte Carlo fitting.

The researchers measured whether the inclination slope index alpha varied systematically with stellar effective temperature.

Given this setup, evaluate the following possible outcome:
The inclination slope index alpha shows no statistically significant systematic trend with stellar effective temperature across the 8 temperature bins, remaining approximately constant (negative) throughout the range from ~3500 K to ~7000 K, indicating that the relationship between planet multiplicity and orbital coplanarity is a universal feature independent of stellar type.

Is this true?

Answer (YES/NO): YES